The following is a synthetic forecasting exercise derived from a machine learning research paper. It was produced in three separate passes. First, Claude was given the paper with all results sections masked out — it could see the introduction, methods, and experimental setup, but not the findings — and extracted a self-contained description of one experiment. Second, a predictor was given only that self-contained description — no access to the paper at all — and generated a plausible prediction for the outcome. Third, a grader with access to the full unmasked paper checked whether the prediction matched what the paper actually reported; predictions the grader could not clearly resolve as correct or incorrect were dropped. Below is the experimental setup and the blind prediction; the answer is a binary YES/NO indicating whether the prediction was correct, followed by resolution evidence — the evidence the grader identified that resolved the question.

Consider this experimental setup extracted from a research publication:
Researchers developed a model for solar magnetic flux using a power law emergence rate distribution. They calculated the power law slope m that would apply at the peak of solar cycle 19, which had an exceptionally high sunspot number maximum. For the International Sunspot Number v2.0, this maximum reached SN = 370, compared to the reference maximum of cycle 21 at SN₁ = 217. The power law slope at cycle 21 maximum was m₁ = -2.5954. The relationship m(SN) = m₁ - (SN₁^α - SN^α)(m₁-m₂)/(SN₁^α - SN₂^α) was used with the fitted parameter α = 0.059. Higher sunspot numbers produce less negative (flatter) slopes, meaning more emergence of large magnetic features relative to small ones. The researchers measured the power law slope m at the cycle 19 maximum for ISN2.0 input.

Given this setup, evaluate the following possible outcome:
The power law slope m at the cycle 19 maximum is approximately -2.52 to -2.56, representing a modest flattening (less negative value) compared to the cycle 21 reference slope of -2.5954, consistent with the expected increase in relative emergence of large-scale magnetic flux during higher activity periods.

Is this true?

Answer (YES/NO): YES